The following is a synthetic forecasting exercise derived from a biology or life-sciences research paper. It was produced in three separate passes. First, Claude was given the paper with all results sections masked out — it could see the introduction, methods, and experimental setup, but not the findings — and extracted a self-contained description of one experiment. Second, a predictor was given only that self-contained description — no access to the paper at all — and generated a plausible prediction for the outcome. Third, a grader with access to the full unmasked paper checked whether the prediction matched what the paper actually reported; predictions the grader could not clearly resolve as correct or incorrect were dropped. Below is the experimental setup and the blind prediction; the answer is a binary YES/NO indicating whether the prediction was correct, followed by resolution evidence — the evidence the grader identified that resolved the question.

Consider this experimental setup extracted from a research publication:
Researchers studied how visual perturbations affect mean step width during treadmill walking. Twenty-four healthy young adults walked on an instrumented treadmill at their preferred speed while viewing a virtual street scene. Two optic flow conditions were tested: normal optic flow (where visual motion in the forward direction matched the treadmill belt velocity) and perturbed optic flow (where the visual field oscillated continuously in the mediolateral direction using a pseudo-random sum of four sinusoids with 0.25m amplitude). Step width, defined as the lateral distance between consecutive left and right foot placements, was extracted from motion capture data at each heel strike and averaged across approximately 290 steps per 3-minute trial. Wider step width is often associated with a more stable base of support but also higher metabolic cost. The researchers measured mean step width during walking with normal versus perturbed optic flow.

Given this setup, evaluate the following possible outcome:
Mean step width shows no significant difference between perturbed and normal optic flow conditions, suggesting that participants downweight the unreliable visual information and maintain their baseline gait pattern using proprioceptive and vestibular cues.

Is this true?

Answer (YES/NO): NO